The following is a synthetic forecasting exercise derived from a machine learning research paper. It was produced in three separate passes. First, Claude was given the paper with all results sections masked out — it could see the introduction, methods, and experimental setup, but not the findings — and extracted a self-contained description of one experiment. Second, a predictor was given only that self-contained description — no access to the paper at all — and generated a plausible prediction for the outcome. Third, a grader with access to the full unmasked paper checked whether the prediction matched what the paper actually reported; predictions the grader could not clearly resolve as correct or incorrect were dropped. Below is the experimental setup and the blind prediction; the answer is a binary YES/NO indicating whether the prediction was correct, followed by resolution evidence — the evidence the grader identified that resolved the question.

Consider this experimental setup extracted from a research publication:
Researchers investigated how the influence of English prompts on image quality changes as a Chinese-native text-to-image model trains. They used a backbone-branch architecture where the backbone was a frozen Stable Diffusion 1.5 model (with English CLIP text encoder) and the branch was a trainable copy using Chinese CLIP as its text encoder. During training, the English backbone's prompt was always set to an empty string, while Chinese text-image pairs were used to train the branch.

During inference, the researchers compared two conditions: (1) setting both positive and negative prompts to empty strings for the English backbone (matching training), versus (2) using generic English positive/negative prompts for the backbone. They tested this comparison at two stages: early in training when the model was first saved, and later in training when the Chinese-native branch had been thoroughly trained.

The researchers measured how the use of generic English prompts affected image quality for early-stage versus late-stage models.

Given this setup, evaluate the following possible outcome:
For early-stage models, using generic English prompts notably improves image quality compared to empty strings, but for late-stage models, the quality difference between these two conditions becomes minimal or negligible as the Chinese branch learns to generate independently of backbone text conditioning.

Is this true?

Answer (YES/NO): YES